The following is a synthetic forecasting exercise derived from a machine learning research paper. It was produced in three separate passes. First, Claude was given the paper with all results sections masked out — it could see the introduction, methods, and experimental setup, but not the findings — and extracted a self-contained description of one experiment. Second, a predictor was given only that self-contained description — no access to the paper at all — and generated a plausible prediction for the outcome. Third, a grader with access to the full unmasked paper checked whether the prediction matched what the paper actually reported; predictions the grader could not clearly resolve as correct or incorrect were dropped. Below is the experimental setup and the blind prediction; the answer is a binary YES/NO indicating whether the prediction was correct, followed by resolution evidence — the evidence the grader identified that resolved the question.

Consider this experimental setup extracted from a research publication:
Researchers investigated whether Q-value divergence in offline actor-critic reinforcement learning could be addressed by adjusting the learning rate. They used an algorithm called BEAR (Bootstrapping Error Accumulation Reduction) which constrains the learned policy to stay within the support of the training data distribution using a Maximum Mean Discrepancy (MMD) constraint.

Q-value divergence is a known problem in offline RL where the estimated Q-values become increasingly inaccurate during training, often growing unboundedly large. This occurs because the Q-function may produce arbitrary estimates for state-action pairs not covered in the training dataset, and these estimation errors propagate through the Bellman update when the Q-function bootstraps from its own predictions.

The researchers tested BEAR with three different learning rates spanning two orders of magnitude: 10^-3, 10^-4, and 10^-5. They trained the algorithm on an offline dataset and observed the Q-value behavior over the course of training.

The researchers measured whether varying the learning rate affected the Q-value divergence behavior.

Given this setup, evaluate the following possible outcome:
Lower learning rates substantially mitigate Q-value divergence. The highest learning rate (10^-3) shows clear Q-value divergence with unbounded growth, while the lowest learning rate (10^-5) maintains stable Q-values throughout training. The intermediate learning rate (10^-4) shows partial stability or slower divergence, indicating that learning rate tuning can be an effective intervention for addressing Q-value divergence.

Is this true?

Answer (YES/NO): NO